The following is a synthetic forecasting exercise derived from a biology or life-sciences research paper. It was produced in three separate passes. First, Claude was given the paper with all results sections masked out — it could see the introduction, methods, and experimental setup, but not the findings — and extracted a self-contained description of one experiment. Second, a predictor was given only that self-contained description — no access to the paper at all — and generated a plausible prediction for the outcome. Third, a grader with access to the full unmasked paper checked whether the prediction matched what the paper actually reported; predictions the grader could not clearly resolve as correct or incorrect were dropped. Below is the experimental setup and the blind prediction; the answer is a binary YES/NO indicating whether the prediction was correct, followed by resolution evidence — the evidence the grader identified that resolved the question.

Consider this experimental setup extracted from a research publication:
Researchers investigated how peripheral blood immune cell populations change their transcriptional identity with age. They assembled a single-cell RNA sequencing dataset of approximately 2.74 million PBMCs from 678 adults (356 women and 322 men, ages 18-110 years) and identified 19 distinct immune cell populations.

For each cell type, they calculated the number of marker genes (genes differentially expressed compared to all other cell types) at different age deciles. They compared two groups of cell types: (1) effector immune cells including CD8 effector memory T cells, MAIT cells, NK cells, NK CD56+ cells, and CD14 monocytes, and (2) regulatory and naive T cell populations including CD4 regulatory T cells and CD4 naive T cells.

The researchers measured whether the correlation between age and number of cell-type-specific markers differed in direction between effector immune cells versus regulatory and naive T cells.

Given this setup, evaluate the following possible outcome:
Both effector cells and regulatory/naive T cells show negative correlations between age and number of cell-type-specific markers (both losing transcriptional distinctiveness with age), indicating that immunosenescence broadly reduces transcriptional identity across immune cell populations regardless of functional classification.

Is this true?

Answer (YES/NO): NO